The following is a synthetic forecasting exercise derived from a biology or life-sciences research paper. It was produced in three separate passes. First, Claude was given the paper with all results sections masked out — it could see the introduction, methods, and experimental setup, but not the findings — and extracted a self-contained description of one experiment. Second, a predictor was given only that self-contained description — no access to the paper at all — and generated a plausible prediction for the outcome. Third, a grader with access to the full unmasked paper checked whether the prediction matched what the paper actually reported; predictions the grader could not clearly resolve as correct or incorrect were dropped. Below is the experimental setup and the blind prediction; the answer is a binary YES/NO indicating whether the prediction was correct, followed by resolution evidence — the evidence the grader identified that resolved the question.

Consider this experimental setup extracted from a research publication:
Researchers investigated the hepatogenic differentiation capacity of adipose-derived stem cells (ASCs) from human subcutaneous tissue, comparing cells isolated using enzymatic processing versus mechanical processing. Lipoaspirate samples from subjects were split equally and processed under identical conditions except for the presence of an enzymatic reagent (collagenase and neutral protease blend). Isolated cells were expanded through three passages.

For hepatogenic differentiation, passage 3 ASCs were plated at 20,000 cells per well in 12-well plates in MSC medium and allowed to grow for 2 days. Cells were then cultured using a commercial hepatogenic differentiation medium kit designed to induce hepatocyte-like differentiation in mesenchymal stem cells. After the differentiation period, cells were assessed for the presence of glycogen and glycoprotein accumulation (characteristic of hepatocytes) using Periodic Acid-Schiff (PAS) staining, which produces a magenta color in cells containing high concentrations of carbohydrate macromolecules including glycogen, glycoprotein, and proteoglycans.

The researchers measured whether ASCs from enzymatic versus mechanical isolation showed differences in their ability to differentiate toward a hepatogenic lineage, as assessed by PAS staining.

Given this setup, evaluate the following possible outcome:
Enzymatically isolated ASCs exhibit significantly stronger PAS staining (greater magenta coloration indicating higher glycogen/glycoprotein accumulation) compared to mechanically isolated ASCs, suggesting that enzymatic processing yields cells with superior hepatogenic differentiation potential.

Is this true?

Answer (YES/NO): NO